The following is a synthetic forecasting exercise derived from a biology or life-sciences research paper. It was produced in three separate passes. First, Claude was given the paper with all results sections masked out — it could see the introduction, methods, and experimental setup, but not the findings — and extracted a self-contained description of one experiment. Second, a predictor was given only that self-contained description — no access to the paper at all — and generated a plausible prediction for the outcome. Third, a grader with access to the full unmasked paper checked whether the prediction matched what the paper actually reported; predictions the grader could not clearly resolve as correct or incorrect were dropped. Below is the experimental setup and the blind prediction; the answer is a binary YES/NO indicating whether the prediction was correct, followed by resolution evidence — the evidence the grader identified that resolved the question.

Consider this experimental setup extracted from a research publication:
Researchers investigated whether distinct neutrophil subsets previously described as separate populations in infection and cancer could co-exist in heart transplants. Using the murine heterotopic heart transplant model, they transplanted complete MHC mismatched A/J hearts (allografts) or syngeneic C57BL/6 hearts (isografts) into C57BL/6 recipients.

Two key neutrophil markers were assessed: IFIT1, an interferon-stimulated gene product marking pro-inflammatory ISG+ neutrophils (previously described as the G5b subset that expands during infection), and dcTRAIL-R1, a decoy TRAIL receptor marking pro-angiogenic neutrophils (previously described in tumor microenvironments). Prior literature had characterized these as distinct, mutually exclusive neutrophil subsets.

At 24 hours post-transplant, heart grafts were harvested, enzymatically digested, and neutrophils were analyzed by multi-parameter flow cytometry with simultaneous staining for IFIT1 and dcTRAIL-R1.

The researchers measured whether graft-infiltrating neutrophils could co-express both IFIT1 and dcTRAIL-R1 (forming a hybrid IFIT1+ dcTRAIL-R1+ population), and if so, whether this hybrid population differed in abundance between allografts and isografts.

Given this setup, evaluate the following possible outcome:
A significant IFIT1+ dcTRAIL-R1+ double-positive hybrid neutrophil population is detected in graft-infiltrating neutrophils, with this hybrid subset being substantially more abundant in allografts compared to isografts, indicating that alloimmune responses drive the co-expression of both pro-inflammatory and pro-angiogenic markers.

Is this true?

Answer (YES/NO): YES